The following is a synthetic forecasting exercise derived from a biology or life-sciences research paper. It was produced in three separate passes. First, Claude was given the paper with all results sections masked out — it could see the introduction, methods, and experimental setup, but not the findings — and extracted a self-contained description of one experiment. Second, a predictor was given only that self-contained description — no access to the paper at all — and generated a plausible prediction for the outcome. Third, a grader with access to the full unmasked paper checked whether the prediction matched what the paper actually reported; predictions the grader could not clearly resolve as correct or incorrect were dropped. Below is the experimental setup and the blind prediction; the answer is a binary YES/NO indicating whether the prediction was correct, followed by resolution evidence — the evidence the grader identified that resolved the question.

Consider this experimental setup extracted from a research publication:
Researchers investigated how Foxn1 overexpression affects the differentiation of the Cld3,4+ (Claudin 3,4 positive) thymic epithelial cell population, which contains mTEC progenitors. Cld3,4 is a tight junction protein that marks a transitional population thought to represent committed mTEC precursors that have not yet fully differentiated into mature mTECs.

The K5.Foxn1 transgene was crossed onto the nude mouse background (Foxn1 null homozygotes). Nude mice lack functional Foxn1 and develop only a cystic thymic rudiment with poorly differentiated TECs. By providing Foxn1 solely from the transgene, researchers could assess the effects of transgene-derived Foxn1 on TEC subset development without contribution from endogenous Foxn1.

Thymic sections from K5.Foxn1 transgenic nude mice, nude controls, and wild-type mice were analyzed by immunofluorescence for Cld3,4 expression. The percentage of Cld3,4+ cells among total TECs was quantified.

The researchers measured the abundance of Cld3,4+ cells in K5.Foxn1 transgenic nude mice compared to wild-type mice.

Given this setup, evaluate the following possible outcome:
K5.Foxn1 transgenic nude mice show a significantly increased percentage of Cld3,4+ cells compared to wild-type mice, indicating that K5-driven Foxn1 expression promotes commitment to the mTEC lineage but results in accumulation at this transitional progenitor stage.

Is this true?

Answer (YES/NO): YES